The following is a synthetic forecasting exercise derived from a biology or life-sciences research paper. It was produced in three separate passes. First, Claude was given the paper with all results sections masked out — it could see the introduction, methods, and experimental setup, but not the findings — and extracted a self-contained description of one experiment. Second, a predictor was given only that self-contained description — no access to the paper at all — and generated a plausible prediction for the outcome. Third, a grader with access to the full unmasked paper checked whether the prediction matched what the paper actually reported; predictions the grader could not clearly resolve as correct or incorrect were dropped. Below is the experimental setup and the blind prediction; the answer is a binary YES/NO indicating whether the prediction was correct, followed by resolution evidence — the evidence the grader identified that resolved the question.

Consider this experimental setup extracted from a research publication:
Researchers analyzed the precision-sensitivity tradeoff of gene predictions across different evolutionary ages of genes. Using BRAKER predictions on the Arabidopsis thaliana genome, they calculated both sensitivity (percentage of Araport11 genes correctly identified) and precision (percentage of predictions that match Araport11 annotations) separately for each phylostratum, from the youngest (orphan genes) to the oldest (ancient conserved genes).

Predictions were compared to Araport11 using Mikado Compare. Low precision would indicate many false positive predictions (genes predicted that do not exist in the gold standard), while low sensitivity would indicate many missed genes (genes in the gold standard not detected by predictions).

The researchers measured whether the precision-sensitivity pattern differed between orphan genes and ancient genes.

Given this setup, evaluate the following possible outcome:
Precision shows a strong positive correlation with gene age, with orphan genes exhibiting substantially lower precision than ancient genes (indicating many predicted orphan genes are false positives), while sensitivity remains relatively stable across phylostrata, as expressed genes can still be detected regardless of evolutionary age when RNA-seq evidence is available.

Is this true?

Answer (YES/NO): NO